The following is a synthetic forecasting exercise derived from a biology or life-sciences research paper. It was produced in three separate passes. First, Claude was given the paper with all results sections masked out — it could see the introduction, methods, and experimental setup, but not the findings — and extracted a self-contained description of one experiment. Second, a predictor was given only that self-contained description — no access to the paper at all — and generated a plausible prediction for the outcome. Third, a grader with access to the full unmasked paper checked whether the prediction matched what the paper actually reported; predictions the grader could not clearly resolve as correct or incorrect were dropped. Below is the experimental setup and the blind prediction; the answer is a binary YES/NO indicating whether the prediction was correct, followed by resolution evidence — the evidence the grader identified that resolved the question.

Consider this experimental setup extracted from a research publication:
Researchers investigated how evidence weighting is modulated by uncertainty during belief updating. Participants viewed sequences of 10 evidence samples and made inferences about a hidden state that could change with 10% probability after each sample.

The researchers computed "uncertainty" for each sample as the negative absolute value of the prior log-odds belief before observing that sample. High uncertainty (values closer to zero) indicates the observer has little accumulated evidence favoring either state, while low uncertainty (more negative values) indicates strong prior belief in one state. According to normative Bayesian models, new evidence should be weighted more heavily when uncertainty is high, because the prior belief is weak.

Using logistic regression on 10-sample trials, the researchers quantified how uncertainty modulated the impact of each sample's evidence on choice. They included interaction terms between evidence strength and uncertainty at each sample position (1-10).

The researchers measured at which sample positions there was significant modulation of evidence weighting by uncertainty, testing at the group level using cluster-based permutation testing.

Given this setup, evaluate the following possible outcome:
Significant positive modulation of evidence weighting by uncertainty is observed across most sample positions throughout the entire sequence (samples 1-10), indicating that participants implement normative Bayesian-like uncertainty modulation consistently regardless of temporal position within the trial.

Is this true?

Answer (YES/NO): NO